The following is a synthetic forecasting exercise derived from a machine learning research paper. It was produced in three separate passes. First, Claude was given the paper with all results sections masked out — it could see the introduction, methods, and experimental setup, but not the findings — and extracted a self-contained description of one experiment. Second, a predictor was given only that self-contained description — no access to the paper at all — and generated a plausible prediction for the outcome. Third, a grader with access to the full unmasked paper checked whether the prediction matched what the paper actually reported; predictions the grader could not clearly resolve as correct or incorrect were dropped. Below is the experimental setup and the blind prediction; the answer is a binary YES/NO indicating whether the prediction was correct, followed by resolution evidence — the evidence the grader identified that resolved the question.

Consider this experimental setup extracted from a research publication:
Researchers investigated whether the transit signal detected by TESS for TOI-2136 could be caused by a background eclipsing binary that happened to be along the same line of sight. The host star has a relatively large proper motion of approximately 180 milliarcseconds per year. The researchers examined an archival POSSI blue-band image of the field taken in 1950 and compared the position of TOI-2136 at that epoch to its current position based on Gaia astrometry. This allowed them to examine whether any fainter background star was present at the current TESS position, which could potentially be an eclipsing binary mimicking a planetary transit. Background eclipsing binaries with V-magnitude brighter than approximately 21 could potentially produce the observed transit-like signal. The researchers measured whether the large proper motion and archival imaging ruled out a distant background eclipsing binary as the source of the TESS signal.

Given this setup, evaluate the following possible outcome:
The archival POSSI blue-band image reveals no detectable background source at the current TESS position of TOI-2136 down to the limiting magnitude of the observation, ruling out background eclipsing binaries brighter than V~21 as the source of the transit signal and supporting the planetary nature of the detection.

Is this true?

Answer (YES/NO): YES